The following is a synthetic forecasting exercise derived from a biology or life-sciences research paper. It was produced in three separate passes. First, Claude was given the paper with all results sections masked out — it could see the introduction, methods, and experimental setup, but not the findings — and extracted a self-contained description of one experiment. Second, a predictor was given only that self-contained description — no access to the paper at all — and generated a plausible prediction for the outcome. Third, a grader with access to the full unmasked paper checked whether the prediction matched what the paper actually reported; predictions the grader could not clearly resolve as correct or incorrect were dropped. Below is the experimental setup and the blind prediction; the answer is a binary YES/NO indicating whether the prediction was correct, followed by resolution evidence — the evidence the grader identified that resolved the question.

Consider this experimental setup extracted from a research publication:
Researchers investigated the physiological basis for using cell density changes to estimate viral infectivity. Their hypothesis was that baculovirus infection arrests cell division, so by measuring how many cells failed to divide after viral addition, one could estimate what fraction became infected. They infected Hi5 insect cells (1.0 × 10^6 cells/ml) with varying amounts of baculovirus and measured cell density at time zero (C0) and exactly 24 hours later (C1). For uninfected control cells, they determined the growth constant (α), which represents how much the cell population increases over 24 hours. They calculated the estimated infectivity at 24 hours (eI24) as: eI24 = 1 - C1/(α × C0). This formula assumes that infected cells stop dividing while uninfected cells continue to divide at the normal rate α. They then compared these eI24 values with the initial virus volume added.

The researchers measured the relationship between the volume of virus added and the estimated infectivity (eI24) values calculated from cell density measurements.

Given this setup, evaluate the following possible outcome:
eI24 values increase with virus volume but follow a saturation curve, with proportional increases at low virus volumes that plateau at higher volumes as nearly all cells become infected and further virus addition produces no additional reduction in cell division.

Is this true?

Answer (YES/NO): YES